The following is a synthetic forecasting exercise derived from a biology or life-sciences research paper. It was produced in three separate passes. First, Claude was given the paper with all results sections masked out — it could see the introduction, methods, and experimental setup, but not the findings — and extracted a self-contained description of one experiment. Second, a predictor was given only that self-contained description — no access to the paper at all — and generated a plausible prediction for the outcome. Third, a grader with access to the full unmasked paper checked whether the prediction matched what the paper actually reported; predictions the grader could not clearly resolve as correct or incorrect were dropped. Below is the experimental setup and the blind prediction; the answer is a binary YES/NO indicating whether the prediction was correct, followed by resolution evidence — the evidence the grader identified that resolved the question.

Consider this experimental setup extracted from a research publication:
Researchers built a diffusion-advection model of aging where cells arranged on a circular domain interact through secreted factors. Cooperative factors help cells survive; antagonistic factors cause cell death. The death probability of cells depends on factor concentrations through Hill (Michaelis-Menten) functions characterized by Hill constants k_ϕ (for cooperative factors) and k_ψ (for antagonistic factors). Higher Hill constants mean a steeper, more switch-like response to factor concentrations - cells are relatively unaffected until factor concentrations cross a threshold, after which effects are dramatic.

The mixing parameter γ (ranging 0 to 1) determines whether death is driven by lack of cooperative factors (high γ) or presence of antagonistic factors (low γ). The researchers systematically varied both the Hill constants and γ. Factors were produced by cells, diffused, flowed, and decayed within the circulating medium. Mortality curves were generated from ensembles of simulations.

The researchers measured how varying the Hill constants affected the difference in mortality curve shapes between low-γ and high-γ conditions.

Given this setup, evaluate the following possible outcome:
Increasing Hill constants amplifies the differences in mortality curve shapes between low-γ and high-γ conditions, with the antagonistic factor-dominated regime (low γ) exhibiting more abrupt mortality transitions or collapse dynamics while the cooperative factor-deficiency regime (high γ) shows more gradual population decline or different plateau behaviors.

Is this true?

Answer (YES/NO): NO